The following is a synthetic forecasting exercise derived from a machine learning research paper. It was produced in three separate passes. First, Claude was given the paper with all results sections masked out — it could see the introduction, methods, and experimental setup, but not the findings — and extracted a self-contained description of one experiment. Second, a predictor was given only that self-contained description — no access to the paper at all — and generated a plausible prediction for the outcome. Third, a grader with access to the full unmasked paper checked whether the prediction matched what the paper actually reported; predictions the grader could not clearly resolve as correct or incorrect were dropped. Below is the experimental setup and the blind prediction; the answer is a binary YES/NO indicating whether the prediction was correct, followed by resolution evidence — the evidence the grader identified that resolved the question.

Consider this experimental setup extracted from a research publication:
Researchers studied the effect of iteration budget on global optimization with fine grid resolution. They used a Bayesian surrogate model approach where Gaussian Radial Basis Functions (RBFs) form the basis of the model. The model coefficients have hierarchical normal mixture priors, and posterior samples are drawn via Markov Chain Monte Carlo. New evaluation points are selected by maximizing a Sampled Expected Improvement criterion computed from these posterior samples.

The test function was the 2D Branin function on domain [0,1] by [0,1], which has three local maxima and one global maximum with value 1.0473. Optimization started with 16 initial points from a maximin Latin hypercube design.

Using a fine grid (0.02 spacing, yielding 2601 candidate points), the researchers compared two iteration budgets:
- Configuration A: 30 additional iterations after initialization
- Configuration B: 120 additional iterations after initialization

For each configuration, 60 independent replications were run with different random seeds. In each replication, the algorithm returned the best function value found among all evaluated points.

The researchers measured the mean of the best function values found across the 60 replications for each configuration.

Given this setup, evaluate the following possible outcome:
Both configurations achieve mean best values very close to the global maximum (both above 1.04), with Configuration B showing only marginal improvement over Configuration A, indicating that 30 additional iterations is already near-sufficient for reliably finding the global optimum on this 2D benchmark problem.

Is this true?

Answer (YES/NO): NO